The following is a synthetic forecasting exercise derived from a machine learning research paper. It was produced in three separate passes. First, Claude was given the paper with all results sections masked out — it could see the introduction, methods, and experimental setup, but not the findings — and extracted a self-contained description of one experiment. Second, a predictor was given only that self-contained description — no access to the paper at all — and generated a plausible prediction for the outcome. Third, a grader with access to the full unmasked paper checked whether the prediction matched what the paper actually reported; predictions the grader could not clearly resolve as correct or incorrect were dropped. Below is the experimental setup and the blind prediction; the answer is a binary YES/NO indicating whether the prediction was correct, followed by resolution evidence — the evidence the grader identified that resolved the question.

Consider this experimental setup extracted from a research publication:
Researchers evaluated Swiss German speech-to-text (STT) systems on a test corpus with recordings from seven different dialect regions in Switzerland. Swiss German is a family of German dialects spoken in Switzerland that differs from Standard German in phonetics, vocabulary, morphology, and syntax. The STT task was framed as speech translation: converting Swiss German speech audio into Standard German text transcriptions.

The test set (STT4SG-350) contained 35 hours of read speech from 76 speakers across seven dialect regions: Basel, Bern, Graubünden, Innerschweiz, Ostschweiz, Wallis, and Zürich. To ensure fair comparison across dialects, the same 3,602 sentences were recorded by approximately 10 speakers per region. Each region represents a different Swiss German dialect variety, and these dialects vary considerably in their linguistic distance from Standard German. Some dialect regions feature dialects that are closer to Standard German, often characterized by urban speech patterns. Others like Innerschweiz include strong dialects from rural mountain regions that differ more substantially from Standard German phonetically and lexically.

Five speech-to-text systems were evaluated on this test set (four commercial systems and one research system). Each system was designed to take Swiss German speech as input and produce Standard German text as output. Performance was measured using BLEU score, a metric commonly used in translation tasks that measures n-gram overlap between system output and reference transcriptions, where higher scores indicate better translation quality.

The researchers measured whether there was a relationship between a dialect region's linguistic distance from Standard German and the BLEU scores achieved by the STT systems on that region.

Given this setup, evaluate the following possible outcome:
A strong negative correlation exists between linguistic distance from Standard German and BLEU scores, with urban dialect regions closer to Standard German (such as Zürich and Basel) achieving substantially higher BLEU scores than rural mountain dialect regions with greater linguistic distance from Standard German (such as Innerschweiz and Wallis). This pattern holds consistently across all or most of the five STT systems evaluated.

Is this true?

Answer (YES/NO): NO